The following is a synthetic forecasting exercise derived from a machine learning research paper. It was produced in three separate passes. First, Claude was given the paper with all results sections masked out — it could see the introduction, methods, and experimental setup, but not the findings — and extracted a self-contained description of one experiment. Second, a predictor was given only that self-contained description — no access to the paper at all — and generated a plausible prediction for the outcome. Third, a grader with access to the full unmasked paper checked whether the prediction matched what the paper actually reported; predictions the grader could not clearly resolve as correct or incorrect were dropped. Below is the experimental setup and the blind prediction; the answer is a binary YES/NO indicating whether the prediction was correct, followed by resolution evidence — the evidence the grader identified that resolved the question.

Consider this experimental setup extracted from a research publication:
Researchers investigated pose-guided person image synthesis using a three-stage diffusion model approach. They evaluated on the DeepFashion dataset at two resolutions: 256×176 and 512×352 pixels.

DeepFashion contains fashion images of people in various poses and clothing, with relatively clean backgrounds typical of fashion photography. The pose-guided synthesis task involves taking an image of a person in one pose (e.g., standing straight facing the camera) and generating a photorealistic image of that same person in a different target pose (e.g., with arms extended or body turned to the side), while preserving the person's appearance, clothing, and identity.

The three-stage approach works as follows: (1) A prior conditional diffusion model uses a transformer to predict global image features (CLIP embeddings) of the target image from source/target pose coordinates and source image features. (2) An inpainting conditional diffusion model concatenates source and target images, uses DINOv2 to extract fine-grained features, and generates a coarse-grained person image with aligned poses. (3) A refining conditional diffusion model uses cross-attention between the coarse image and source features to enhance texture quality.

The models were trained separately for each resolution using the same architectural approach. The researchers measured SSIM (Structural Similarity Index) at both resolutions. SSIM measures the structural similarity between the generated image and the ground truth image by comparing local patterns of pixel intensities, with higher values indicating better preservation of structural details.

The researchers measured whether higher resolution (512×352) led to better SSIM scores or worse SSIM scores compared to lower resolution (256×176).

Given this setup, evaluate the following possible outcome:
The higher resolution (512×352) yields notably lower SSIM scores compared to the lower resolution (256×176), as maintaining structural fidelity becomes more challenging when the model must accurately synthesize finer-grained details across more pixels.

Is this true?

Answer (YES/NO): NO